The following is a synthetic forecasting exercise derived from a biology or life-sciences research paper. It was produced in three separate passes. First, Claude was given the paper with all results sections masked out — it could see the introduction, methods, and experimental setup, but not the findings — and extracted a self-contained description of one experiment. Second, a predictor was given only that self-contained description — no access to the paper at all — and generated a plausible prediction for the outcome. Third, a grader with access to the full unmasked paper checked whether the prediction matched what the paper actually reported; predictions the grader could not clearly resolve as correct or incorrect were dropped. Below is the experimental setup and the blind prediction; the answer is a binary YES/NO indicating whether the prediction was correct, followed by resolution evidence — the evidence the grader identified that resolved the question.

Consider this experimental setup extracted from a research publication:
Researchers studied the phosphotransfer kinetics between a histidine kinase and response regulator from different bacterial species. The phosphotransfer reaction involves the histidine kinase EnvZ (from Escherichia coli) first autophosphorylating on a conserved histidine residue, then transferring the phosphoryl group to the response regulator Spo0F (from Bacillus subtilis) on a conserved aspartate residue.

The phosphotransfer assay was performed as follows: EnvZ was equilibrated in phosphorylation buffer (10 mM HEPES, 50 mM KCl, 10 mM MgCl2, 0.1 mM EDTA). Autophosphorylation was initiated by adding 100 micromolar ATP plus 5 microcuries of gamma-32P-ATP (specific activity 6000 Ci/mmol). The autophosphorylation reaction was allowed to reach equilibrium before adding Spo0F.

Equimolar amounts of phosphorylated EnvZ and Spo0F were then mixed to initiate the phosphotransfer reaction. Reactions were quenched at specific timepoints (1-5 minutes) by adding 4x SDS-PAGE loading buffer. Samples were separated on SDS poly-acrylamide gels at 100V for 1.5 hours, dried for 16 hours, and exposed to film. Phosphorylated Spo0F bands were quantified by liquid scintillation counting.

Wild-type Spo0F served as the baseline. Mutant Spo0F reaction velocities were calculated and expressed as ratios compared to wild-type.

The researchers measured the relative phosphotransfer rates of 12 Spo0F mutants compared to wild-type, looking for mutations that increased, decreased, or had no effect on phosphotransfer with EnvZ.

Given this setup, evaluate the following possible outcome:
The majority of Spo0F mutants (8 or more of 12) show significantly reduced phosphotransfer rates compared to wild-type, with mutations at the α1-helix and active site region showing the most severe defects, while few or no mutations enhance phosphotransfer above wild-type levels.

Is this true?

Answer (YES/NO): NO